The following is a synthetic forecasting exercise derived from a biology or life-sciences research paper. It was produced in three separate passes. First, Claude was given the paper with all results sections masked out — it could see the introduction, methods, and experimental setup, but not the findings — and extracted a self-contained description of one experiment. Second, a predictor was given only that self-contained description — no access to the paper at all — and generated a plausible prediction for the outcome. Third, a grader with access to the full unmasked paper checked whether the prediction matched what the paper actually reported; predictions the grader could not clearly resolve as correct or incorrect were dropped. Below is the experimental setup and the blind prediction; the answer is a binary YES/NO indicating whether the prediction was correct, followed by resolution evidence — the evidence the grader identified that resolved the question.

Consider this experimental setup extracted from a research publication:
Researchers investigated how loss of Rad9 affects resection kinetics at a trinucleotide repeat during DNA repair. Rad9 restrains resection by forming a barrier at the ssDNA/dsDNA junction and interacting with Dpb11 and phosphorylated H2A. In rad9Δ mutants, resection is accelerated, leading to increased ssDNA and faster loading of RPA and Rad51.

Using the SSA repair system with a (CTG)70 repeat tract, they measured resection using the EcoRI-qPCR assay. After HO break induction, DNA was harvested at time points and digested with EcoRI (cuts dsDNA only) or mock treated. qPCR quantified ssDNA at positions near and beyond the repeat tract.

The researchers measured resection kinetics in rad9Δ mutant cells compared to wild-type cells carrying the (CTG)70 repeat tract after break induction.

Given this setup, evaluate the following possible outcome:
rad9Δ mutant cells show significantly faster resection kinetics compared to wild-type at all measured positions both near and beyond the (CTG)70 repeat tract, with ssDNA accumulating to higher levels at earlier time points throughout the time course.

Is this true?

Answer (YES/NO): NO